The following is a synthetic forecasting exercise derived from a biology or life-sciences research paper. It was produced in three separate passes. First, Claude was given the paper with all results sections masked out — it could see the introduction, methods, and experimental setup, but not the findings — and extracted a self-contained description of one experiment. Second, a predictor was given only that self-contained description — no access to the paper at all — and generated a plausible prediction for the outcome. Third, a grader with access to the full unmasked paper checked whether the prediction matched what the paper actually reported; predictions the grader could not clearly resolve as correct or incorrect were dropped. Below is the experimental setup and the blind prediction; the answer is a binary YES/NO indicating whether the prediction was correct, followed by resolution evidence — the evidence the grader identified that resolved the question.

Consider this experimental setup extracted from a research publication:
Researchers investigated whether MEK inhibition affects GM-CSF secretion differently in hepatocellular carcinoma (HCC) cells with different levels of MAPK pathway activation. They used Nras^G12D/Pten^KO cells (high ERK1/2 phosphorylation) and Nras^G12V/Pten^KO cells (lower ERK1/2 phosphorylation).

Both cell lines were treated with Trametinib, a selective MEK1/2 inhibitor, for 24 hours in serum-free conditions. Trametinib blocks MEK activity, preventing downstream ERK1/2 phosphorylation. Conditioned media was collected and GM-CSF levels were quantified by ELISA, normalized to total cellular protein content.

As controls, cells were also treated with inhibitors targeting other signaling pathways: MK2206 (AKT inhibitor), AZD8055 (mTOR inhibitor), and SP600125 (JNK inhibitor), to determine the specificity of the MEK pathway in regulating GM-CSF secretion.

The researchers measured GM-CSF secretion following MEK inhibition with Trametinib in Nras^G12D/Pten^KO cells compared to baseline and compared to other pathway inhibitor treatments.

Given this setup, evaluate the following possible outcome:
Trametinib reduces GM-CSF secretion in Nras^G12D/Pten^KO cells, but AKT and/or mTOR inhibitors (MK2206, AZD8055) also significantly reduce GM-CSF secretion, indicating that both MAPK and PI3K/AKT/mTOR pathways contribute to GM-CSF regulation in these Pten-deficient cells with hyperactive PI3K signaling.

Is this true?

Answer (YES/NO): NO